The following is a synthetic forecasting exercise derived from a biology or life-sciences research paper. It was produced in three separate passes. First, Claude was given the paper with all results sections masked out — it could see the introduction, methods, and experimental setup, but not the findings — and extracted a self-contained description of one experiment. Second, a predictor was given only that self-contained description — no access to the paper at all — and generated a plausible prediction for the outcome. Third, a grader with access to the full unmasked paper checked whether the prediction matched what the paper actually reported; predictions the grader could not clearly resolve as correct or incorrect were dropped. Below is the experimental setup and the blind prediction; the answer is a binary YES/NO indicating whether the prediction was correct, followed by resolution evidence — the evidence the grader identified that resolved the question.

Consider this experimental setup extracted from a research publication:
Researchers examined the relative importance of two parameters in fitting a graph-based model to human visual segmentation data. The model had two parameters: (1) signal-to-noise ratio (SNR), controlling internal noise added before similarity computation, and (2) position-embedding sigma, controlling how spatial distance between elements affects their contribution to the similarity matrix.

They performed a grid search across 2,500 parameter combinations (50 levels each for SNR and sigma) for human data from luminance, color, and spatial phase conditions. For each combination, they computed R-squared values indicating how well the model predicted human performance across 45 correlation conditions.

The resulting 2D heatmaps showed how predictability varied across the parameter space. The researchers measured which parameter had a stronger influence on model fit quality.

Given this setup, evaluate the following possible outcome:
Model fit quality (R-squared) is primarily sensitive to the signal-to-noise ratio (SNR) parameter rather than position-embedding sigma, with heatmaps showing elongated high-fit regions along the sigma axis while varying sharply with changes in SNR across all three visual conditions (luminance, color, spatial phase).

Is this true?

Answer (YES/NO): YES